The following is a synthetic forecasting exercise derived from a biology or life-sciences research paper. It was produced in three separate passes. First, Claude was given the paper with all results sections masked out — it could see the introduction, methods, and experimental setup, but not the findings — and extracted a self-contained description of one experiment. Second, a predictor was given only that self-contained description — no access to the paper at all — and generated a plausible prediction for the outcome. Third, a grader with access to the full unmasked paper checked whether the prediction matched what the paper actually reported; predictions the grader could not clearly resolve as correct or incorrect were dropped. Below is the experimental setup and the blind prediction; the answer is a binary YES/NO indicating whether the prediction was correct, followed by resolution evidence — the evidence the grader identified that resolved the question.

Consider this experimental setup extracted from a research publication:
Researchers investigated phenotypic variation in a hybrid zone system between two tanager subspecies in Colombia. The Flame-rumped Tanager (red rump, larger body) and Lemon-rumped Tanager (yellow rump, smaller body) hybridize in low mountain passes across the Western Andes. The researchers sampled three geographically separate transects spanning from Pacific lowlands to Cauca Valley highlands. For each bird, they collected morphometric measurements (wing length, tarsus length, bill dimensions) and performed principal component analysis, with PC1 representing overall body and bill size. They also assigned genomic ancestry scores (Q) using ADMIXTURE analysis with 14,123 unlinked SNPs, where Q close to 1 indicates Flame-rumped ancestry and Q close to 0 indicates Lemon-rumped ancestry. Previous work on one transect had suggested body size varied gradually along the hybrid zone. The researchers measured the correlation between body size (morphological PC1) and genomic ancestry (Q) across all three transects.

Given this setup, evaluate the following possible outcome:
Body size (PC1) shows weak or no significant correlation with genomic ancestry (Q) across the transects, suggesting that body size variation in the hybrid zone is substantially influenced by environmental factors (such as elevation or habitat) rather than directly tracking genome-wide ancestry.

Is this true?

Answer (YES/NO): NO